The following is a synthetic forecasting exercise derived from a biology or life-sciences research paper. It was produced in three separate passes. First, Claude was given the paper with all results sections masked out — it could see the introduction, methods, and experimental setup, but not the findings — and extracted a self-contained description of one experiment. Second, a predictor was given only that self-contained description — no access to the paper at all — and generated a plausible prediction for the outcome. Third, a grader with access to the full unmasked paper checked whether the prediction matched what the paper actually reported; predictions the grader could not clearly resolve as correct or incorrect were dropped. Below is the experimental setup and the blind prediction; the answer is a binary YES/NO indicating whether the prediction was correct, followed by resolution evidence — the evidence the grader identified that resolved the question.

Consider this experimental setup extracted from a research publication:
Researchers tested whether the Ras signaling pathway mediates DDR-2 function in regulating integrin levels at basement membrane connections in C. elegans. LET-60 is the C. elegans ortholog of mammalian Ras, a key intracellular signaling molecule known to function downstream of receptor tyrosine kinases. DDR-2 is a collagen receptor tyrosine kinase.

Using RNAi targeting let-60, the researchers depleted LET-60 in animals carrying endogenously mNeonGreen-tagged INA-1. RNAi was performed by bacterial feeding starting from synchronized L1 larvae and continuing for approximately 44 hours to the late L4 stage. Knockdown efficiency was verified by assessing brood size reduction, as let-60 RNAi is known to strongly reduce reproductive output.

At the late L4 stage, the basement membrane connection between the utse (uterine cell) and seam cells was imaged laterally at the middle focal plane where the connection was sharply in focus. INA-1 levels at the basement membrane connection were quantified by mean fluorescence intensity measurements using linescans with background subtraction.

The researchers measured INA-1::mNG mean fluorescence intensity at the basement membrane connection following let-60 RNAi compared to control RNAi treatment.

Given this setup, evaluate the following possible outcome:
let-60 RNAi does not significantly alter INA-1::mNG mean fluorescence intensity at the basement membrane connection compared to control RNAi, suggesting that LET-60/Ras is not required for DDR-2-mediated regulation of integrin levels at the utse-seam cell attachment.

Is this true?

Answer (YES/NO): NO